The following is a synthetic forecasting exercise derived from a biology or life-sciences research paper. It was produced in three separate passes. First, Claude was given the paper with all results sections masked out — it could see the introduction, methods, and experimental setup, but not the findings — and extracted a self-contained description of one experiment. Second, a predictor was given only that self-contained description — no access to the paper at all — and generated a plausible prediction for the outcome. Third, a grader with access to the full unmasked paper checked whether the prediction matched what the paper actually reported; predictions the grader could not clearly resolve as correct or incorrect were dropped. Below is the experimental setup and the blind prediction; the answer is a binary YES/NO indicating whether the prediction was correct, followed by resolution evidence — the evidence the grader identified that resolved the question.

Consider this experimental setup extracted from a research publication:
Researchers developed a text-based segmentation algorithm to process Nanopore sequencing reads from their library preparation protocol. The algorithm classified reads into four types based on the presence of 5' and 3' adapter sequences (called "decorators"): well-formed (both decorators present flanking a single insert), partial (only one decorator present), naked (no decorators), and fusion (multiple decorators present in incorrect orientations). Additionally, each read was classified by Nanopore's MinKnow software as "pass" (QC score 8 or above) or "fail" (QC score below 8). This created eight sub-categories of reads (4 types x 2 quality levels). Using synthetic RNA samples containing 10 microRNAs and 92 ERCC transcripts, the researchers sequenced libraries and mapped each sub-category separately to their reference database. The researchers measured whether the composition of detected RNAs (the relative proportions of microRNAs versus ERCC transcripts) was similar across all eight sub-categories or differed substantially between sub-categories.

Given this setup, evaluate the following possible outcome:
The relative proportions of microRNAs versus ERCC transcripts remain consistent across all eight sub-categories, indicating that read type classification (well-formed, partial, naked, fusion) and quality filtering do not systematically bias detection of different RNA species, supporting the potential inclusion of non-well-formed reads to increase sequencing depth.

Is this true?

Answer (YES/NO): YES